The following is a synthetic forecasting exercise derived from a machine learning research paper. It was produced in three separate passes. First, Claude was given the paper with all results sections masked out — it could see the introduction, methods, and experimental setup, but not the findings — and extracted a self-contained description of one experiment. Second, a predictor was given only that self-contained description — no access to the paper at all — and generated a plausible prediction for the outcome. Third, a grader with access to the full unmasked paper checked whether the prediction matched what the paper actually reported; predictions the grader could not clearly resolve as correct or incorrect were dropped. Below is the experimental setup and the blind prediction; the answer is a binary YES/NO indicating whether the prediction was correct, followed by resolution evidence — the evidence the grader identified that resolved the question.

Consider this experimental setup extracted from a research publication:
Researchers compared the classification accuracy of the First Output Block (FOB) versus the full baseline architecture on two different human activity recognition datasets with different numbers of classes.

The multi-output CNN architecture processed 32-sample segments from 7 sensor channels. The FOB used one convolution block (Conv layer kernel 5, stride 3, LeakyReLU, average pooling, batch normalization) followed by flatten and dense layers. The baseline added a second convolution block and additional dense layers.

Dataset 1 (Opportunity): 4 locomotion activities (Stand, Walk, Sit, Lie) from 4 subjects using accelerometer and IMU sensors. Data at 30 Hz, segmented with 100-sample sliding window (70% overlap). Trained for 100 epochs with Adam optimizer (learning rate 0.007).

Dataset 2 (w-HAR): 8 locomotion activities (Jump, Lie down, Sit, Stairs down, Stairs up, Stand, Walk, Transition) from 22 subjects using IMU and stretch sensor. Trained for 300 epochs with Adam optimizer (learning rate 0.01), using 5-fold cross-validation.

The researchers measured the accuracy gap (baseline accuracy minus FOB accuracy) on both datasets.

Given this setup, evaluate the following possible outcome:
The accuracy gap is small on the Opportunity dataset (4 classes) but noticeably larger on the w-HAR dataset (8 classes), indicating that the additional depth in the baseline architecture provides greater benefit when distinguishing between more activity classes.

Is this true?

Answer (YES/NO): NO